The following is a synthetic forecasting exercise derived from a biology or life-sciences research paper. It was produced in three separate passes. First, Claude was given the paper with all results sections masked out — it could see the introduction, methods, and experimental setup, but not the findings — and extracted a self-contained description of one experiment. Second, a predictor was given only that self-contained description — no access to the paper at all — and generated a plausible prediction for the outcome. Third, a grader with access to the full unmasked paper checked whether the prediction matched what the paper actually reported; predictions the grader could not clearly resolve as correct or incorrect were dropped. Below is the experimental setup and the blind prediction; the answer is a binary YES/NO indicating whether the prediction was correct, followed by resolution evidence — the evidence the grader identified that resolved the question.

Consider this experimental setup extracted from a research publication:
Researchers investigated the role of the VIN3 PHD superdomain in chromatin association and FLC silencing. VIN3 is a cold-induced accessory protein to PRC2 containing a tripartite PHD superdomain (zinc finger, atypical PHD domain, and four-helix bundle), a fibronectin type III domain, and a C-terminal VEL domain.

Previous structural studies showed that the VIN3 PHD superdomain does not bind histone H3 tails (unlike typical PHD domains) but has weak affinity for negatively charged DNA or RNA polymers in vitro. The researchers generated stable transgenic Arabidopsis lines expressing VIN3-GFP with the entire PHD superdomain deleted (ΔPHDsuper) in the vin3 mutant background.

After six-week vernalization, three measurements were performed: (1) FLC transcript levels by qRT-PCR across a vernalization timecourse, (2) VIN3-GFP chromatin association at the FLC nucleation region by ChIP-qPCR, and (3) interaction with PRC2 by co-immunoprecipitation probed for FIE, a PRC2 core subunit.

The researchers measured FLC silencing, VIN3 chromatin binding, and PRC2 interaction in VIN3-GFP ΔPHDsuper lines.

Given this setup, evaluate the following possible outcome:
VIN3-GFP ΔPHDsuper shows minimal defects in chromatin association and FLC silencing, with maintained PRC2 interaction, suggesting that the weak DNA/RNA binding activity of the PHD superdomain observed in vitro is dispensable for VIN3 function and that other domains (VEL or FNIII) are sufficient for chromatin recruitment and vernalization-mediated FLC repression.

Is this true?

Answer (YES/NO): NO